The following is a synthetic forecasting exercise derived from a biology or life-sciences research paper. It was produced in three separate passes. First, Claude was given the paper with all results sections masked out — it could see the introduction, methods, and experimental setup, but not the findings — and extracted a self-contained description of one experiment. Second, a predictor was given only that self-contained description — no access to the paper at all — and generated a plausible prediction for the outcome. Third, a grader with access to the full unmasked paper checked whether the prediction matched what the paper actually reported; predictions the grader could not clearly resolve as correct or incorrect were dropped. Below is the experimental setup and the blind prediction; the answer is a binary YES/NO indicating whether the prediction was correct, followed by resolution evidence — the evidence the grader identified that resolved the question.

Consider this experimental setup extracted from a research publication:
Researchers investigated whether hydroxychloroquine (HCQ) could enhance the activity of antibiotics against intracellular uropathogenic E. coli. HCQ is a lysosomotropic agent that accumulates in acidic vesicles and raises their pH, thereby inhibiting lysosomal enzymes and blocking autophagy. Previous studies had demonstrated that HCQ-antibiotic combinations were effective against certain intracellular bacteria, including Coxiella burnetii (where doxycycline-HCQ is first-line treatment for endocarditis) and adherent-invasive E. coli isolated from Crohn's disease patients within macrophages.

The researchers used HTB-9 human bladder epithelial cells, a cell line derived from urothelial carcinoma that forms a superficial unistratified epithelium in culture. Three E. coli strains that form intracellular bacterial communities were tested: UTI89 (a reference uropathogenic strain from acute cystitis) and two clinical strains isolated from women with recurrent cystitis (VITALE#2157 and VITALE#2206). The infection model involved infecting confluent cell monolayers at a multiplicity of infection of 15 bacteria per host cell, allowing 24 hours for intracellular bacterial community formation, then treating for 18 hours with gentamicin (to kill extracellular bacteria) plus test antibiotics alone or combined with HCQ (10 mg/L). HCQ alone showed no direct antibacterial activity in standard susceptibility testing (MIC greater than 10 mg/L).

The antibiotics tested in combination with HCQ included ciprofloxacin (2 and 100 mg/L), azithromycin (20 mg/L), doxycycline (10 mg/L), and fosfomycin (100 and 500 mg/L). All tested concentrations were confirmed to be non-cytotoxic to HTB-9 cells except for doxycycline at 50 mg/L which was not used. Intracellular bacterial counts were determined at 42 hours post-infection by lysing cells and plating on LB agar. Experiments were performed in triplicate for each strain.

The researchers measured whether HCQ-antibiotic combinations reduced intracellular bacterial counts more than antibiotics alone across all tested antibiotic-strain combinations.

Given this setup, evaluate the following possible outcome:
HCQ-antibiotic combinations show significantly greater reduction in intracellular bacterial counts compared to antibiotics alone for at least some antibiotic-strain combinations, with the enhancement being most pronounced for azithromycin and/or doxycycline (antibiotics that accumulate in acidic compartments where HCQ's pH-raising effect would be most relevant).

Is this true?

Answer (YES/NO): NO